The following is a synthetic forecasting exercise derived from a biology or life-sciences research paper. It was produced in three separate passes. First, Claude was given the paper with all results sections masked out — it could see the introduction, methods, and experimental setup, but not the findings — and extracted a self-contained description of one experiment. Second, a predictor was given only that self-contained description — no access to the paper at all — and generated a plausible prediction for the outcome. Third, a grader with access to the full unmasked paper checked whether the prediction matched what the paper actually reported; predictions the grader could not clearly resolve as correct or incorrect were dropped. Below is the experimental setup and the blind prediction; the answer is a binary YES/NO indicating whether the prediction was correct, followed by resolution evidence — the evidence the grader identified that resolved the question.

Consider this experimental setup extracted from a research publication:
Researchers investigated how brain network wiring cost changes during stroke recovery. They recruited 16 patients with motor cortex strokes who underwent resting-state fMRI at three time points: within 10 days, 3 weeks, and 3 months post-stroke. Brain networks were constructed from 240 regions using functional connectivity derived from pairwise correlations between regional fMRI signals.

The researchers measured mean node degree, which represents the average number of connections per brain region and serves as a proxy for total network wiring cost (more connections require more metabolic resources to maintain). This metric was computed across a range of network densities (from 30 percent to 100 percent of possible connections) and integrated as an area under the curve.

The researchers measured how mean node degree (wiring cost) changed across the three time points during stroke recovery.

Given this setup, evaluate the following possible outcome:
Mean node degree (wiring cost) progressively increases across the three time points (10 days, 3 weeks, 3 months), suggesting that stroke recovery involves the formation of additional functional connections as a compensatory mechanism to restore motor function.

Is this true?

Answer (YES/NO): NO